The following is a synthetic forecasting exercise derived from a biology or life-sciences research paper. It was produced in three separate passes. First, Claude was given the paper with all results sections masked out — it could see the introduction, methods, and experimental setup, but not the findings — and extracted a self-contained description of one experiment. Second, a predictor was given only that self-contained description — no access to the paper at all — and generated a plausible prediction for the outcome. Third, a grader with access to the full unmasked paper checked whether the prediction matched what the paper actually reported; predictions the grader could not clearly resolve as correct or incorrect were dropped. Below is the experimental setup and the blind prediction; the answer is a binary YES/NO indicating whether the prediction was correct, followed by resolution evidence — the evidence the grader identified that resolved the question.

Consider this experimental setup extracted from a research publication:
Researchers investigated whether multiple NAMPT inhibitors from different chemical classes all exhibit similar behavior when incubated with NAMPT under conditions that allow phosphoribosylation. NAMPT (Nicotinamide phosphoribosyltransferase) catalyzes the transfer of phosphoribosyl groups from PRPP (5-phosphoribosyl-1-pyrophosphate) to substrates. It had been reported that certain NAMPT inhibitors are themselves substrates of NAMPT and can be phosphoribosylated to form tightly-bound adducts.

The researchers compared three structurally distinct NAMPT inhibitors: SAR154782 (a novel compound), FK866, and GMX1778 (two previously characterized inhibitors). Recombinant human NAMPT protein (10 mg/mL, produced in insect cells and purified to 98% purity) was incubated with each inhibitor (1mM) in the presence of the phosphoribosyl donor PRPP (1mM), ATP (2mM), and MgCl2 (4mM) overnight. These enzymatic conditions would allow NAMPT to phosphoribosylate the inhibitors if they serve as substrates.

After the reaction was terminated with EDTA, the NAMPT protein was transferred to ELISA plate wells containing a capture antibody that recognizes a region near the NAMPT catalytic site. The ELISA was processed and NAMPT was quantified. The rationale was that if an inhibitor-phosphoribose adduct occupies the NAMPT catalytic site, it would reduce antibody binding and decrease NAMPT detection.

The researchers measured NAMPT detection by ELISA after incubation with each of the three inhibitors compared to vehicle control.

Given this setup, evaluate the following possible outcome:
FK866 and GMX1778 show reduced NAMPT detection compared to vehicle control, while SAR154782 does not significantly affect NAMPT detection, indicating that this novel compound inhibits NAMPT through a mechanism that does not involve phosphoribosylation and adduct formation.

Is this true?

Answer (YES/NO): NO